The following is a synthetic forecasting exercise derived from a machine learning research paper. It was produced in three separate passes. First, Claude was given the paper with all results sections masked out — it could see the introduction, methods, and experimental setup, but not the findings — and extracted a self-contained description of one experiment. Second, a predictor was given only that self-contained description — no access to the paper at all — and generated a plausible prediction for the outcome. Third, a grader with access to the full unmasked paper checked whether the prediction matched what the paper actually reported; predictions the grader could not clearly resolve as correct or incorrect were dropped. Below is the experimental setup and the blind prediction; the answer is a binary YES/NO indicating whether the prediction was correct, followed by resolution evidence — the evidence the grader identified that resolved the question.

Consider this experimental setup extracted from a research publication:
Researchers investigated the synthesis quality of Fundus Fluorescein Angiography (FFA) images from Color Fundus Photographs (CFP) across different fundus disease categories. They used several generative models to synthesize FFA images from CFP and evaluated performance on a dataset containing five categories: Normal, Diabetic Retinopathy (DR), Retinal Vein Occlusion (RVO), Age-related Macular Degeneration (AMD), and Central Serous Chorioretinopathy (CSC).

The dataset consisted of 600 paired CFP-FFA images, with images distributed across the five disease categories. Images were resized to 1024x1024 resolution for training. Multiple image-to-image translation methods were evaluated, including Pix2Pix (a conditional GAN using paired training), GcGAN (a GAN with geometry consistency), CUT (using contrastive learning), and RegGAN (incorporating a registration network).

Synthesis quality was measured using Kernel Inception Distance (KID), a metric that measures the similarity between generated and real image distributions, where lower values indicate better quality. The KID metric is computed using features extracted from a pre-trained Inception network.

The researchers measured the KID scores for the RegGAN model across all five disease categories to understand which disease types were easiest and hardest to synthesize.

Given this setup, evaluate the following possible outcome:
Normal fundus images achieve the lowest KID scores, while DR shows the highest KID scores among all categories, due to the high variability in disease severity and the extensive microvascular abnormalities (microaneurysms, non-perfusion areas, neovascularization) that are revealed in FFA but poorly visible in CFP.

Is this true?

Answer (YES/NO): NO